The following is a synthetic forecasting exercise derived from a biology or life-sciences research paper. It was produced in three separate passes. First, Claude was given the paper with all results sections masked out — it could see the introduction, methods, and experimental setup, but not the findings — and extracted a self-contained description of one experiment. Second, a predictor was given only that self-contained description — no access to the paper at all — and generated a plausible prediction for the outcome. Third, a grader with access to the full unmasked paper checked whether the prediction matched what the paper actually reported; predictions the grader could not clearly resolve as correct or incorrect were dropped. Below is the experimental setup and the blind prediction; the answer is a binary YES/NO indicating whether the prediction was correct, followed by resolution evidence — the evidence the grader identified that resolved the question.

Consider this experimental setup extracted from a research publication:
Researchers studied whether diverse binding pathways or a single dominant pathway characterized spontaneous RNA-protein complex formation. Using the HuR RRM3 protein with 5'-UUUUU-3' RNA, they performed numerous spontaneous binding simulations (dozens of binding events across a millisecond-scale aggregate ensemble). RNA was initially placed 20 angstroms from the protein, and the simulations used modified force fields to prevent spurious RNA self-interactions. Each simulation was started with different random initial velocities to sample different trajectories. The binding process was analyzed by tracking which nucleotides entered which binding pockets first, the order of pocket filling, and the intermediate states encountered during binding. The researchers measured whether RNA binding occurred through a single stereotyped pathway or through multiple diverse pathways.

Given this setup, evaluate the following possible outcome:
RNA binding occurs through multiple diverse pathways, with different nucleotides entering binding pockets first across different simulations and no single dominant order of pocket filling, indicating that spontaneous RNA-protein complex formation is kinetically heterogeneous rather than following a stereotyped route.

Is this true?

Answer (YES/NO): YES